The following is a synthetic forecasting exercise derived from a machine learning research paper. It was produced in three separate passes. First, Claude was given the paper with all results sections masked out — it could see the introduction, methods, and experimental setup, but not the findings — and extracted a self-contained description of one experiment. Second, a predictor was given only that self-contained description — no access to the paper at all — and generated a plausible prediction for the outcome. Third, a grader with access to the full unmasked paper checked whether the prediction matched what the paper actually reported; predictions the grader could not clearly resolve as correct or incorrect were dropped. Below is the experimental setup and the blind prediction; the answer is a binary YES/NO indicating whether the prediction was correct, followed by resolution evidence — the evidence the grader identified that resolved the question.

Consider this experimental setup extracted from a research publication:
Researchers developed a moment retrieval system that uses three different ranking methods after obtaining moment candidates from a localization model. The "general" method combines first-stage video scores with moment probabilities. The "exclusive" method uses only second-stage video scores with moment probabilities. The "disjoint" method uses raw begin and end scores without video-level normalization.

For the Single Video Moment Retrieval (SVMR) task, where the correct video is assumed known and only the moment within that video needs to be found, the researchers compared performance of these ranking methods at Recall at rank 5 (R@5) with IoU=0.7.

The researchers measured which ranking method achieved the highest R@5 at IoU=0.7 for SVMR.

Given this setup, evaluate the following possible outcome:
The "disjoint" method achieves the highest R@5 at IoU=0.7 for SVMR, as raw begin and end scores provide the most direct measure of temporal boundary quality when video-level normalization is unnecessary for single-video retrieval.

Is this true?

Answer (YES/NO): YES